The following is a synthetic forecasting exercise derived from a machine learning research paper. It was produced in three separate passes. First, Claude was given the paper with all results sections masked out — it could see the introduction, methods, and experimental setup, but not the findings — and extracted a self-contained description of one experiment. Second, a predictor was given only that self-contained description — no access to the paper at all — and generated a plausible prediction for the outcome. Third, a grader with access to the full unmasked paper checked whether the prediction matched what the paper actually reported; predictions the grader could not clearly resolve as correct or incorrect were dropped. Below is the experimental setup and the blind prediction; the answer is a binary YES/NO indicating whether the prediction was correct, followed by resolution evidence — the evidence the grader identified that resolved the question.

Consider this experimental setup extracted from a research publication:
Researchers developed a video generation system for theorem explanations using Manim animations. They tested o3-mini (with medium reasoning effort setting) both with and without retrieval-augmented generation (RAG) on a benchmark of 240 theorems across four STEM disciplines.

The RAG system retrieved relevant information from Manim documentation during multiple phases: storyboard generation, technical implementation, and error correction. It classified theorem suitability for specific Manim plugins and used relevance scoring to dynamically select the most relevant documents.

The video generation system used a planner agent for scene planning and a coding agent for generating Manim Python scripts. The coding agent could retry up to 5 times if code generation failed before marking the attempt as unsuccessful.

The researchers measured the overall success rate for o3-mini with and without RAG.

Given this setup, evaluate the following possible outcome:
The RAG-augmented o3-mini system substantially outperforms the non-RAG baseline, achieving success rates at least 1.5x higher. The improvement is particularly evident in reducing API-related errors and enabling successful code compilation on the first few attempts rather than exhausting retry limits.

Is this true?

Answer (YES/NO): NO